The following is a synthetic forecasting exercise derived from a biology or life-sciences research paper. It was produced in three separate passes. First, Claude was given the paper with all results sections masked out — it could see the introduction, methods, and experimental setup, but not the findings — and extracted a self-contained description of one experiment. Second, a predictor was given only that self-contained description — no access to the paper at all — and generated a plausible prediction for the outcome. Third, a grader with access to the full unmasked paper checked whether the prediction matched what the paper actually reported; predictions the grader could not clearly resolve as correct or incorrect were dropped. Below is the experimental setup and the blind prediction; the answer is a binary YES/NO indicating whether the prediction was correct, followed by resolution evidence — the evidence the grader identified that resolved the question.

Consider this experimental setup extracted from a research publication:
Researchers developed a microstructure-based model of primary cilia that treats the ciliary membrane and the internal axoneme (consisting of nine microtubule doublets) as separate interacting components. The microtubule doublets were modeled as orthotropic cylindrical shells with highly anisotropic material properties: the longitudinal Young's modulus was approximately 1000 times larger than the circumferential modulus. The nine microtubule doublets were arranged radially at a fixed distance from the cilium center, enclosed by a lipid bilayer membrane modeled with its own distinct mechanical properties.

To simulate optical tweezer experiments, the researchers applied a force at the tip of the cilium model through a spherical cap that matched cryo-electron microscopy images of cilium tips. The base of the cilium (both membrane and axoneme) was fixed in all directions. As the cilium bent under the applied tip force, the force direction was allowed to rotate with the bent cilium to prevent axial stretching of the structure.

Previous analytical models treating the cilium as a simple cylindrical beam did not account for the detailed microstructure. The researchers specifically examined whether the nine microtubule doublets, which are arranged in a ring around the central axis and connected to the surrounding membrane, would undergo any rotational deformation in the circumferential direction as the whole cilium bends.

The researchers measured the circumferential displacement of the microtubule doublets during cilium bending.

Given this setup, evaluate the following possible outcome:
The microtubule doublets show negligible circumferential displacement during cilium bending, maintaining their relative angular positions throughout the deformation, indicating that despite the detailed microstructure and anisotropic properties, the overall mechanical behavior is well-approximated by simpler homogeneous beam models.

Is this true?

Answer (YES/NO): NO